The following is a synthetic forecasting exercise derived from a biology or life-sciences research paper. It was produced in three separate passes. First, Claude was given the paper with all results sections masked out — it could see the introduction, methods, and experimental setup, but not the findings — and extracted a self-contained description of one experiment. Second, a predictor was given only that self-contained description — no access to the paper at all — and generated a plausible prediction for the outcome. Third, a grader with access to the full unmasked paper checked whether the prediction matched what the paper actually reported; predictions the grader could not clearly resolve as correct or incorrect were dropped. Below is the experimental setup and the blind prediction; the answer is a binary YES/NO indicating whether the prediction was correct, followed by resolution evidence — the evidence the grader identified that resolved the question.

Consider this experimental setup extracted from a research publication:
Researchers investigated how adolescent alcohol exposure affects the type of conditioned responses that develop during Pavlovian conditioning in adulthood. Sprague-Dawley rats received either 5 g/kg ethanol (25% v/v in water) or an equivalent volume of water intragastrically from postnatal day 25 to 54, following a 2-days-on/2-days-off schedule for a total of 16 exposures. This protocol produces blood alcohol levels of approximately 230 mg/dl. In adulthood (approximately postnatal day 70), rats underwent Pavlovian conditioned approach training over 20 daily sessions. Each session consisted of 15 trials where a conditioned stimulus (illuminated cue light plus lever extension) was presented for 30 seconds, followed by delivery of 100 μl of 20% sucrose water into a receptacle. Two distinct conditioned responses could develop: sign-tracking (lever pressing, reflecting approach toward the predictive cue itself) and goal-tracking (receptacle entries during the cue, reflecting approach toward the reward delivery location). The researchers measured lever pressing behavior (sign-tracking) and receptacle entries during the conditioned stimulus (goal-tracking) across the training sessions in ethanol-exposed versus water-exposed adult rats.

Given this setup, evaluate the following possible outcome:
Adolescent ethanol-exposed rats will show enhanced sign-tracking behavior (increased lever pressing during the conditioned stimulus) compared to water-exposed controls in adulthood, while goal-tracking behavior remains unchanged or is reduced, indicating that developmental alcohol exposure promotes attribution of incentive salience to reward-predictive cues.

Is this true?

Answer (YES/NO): NO